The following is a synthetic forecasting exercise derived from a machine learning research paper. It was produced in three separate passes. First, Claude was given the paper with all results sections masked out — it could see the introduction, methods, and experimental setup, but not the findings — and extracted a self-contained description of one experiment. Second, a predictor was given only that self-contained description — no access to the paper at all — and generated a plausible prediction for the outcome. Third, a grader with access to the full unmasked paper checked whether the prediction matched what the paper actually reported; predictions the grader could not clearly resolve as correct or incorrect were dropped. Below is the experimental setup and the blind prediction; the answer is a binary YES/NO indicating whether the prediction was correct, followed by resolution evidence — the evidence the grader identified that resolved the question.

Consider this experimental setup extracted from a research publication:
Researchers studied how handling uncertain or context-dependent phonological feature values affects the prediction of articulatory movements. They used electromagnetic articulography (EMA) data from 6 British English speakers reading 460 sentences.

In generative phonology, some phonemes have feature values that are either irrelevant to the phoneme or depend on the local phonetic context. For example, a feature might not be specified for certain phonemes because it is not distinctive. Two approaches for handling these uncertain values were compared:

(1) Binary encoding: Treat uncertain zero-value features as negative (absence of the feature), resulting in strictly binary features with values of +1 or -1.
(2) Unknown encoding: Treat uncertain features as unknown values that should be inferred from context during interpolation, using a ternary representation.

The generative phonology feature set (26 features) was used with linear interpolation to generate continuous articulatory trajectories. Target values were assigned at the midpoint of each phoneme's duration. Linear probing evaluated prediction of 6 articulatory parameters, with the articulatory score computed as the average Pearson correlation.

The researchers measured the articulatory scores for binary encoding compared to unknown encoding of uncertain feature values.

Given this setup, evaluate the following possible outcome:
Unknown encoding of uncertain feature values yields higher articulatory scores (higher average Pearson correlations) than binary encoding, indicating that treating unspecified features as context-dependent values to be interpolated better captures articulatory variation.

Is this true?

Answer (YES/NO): YES